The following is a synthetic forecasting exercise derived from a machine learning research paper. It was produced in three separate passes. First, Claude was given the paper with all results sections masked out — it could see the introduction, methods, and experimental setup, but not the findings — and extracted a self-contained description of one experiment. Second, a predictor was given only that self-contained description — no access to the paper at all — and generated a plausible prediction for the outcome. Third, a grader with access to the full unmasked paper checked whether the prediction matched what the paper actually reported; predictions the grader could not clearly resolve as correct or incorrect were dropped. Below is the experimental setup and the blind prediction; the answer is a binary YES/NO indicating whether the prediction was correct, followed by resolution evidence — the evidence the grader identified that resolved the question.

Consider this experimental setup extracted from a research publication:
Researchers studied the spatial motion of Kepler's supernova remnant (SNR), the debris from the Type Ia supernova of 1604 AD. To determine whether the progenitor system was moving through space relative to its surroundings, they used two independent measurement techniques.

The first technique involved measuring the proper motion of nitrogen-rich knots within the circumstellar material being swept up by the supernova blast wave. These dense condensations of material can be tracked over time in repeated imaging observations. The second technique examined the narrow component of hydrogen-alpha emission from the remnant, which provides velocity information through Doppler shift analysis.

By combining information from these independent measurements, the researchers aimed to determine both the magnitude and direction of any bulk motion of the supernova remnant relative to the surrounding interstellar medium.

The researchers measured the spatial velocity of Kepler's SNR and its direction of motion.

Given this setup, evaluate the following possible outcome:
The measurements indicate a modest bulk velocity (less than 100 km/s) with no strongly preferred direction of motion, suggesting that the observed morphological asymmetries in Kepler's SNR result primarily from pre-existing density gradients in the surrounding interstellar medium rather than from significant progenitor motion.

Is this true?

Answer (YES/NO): NO